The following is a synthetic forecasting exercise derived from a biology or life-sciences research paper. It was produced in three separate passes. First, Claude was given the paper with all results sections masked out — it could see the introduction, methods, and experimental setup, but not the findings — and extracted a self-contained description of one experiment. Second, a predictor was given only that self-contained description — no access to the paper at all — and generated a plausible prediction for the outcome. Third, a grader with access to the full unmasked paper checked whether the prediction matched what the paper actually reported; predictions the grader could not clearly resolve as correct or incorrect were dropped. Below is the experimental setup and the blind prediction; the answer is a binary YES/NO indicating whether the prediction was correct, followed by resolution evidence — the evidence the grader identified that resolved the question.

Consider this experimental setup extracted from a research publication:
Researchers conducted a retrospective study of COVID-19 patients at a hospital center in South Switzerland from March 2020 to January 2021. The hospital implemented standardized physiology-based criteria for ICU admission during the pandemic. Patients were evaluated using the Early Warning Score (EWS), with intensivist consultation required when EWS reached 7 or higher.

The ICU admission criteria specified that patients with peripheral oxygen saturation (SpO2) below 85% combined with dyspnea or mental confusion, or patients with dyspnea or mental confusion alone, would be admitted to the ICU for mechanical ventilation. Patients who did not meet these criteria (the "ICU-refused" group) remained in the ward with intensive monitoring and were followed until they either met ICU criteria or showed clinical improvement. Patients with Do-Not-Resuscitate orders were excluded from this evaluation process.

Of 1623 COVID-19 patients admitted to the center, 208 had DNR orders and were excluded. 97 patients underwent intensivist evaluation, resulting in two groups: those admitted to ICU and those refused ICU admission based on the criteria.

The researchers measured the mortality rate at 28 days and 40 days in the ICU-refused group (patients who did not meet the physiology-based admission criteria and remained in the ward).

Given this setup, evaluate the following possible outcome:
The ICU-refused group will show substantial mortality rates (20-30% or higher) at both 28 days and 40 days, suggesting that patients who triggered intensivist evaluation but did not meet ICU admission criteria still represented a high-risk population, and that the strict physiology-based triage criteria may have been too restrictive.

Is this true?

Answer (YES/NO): NO